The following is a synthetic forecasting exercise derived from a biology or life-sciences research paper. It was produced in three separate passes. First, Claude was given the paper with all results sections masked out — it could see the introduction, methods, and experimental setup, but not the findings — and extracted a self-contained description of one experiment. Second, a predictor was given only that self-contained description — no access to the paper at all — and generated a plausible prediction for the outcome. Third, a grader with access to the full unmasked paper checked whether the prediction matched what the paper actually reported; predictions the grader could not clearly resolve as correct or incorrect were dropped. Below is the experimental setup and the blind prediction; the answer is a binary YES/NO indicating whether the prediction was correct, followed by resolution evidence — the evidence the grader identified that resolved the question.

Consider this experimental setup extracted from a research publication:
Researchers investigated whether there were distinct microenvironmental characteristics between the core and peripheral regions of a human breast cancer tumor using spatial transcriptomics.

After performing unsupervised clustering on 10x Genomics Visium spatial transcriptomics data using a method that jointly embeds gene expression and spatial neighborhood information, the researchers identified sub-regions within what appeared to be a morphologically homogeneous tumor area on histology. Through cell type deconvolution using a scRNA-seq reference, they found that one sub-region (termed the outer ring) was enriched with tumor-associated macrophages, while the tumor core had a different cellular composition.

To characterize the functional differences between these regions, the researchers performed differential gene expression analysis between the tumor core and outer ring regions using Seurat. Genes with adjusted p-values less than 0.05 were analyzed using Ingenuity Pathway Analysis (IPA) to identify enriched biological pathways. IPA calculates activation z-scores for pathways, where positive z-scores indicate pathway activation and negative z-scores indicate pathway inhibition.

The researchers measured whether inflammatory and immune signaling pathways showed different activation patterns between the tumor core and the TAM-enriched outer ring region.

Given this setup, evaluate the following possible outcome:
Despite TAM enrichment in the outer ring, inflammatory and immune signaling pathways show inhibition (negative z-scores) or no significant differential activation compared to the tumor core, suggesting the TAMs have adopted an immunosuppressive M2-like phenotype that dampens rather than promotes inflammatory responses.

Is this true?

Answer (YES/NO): YES